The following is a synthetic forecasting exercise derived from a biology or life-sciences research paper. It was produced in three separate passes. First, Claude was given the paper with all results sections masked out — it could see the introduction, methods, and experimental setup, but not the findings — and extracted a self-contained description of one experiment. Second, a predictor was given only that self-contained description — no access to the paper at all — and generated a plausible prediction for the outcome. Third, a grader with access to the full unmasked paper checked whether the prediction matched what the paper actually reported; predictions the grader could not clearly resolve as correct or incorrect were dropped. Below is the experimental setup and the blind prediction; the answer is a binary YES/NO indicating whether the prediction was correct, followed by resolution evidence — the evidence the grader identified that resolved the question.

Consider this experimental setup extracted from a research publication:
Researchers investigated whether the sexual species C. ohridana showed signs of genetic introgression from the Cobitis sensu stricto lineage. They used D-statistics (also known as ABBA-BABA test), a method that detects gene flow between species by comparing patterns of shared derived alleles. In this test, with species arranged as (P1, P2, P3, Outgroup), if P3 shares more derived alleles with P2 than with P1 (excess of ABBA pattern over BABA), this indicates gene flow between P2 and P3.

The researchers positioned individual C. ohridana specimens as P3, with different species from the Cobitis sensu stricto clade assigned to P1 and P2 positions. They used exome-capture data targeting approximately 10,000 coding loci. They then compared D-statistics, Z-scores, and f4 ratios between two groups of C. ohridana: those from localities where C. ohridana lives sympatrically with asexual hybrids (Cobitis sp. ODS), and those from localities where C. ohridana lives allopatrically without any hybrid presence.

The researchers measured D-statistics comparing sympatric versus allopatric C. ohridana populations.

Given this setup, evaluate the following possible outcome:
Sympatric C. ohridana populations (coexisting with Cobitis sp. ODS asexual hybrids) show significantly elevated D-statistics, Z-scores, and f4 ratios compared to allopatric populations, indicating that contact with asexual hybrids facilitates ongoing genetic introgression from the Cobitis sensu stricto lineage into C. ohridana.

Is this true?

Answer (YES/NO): YES